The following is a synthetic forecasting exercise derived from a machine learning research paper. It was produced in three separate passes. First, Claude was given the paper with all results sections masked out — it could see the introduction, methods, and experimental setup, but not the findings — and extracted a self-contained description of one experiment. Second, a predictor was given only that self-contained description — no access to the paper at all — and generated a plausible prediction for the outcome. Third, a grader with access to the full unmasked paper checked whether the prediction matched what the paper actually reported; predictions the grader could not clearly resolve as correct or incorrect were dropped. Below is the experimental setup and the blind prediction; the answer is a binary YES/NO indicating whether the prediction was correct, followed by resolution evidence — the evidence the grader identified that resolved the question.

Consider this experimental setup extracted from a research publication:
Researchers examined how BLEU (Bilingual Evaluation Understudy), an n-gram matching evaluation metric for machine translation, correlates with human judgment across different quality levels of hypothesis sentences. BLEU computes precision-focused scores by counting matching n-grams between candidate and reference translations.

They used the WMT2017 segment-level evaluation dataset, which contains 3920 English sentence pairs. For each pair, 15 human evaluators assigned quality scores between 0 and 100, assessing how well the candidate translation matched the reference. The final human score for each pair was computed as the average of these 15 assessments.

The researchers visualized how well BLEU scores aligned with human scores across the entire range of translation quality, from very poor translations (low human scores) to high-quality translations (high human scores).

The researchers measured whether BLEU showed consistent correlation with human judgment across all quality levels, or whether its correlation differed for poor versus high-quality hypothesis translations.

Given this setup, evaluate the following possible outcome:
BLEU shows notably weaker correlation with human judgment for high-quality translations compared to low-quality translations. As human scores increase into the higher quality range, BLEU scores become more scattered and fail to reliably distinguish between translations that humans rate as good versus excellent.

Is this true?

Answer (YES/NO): YES